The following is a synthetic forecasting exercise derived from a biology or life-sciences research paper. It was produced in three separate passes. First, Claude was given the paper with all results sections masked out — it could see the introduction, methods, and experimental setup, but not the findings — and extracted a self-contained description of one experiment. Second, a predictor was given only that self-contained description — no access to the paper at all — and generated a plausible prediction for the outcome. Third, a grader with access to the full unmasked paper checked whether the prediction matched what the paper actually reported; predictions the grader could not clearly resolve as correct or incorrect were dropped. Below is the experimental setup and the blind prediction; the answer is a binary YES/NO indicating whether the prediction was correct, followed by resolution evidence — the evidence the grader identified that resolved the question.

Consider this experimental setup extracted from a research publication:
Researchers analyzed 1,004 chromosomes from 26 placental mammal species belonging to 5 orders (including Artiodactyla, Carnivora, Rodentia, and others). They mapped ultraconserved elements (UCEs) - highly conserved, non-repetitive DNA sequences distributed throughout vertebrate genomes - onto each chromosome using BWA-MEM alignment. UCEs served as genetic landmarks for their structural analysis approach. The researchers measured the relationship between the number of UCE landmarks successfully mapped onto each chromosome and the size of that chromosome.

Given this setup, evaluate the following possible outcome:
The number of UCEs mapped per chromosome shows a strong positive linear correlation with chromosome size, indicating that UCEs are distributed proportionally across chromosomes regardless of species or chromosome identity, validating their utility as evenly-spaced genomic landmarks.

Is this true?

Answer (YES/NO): NO